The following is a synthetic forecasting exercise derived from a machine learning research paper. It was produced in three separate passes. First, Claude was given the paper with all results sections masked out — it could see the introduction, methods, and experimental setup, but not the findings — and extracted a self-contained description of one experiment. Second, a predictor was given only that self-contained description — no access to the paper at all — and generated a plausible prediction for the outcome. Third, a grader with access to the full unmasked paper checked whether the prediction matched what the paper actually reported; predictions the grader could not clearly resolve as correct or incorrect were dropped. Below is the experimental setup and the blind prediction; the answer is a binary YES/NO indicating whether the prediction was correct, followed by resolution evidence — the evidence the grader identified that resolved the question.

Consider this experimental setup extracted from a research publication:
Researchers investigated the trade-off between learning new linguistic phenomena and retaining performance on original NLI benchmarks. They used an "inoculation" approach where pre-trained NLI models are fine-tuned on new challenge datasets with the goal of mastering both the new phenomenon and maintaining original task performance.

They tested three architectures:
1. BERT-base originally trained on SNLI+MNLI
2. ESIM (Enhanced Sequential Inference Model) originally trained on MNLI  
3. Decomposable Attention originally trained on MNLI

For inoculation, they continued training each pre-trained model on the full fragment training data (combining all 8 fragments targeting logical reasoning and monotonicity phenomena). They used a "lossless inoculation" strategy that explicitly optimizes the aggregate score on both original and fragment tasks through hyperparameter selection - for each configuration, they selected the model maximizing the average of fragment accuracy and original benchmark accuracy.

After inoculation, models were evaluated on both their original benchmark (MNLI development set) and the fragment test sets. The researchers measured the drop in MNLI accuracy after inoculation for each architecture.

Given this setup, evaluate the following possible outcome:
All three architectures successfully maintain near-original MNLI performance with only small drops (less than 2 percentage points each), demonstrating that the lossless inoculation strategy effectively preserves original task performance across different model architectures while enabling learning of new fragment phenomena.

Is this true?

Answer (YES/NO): NO